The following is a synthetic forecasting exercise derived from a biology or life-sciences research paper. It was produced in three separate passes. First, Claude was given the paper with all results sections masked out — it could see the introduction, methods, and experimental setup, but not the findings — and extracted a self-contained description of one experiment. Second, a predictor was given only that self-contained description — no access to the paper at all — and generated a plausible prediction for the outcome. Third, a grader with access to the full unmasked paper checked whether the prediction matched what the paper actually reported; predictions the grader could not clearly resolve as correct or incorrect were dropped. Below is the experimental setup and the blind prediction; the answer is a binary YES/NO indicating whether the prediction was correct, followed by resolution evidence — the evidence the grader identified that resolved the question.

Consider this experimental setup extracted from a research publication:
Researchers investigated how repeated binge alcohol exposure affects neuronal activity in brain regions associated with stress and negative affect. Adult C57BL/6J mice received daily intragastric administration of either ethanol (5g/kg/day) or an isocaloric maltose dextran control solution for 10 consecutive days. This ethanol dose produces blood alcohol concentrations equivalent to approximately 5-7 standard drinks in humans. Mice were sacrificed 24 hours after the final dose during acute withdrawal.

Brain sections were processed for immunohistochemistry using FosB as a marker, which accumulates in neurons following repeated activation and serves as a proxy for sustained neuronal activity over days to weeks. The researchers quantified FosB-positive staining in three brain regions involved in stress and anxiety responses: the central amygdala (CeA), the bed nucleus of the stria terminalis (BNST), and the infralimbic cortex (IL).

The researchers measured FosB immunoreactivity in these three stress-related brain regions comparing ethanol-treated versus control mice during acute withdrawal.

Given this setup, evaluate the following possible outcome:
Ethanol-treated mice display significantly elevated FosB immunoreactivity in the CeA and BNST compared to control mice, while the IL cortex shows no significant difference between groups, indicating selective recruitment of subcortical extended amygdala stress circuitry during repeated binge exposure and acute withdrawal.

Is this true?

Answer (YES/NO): NO